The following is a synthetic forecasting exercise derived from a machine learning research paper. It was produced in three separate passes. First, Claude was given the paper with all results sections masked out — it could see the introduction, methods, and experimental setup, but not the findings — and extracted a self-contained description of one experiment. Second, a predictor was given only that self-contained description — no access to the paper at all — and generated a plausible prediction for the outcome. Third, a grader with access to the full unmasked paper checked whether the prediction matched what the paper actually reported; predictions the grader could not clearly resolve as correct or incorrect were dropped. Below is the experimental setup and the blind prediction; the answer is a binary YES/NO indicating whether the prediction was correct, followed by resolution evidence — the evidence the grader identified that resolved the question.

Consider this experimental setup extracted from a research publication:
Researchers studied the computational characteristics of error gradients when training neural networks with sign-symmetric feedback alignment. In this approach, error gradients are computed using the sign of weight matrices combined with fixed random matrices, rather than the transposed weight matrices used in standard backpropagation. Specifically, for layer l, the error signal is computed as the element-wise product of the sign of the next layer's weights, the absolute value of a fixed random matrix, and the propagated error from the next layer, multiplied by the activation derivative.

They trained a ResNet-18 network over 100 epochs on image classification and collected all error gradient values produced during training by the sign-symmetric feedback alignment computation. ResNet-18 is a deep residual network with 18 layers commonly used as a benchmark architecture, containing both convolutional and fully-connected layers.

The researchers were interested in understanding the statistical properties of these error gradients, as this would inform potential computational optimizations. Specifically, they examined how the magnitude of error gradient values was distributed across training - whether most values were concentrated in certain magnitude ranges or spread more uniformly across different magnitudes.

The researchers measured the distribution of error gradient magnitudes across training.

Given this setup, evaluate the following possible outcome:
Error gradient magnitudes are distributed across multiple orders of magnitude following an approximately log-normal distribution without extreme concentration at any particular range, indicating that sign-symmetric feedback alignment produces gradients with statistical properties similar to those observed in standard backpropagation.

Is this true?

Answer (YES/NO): NO